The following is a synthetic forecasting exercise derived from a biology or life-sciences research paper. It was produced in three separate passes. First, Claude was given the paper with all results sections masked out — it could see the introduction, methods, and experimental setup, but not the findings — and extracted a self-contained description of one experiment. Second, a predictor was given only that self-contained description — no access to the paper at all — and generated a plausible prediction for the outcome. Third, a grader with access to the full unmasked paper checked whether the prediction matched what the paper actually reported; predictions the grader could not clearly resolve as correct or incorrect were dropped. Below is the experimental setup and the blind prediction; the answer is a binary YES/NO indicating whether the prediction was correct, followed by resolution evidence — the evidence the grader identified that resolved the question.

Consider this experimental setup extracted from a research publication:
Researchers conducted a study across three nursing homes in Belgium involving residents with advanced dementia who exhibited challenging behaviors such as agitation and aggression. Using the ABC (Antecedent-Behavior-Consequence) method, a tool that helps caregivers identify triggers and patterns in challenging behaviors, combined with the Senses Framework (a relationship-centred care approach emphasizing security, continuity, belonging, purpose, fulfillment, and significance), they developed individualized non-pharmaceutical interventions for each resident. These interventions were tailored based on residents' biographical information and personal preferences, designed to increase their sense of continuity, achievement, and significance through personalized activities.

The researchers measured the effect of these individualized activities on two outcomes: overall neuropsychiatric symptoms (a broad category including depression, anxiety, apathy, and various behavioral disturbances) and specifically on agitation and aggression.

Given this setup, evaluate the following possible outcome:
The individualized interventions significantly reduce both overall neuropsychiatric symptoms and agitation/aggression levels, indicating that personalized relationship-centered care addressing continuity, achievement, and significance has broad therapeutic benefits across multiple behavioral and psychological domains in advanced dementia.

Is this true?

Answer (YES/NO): NO